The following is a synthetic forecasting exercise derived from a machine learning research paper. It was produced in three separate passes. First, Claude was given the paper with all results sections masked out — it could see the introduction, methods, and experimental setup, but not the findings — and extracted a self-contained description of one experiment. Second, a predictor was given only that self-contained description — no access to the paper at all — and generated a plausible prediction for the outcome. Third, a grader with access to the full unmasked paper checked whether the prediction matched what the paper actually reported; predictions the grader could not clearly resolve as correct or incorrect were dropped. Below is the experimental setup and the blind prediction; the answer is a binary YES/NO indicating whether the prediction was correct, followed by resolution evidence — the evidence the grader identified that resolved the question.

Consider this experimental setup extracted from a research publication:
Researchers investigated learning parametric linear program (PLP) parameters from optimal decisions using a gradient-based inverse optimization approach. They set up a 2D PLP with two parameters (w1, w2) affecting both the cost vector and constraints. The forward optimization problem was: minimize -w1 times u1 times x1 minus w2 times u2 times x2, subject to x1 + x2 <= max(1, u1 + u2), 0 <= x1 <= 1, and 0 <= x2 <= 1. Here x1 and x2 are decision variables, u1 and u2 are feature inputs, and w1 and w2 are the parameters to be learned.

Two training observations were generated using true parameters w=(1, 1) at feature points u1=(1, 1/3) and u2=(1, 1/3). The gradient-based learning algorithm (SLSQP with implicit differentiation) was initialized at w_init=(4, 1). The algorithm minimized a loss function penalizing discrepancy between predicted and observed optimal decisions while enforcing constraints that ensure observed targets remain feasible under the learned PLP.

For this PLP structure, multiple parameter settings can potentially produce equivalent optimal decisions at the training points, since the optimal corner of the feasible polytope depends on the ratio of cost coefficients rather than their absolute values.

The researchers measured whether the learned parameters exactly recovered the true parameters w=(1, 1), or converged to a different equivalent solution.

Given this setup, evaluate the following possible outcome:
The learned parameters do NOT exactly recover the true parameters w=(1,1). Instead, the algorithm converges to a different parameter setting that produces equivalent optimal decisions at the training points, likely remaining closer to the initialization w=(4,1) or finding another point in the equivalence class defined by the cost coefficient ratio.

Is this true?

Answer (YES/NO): YES